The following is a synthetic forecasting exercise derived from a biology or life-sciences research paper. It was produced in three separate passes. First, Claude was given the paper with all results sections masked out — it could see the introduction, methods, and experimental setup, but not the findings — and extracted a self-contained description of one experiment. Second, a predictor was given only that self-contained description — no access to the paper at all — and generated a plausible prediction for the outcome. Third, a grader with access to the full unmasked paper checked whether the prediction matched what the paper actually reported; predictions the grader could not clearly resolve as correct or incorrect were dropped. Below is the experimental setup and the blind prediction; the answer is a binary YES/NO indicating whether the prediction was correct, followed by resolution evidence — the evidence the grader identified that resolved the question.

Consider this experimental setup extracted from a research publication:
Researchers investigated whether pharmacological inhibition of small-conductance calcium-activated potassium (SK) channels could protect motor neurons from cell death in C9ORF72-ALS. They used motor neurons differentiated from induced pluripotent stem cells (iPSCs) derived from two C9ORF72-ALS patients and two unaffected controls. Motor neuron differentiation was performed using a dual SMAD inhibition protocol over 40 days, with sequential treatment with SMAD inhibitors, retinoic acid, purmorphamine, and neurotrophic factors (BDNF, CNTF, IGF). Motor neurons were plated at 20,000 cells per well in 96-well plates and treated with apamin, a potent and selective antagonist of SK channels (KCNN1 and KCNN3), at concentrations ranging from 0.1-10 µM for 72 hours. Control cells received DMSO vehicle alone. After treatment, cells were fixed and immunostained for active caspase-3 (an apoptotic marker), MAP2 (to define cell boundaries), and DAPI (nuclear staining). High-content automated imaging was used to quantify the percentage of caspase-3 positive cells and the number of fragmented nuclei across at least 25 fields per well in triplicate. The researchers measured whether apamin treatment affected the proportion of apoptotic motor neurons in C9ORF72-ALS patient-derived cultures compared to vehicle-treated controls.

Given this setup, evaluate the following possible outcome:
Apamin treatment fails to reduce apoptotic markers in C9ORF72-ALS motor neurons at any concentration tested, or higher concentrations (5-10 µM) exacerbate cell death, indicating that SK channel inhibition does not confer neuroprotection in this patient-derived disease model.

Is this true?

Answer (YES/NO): NO